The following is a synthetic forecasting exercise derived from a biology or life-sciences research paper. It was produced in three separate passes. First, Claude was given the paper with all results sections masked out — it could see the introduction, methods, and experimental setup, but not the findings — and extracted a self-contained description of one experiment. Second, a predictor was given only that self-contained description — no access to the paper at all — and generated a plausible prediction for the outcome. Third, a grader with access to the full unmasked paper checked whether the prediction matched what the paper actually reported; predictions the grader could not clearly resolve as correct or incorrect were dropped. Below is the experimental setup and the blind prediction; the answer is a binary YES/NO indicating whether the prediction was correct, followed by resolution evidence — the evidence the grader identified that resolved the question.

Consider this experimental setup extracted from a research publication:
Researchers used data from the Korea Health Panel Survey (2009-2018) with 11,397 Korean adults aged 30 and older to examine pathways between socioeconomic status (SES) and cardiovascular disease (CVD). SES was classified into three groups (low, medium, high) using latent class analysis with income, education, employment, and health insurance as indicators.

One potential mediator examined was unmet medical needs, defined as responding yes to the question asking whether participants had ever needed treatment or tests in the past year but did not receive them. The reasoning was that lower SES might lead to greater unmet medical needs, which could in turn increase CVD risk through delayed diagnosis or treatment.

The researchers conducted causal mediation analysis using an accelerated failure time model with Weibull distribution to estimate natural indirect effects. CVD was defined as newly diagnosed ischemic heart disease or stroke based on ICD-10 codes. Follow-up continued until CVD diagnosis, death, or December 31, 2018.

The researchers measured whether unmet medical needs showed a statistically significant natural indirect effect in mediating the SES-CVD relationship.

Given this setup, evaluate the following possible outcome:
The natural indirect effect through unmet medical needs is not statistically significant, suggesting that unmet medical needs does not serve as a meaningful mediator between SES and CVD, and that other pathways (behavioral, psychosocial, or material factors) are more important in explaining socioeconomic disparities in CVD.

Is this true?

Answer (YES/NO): YES